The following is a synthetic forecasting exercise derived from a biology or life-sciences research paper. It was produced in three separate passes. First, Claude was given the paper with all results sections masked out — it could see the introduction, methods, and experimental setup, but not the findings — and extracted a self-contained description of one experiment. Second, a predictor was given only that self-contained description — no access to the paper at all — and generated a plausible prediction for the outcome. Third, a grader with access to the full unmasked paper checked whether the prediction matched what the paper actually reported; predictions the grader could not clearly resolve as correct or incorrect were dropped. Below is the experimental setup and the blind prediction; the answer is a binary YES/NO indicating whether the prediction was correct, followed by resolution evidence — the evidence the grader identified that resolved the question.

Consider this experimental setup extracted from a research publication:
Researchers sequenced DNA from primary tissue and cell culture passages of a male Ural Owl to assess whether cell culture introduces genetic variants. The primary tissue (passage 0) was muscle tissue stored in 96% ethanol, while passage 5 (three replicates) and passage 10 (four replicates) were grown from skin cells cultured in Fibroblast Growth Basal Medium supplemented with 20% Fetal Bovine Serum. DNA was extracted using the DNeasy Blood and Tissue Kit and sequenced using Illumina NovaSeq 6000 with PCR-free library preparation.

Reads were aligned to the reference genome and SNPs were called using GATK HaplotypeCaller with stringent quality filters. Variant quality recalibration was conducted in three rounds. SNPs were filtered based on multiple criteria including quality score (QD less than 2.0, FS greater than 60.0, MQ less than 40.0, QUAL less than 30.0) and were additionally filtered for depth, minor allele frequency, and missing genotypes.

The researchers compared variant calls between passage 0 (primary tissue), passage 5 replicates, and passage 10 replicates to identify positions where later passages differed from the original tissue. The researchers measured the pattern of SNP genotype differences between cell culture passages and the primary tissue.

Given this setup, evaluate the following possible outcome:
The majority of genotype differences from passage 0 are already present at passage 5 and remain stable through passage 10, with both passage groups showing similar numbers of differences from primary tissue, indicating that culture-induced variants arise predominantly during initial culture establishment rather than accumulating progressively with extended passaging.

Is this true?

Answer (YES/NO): NO